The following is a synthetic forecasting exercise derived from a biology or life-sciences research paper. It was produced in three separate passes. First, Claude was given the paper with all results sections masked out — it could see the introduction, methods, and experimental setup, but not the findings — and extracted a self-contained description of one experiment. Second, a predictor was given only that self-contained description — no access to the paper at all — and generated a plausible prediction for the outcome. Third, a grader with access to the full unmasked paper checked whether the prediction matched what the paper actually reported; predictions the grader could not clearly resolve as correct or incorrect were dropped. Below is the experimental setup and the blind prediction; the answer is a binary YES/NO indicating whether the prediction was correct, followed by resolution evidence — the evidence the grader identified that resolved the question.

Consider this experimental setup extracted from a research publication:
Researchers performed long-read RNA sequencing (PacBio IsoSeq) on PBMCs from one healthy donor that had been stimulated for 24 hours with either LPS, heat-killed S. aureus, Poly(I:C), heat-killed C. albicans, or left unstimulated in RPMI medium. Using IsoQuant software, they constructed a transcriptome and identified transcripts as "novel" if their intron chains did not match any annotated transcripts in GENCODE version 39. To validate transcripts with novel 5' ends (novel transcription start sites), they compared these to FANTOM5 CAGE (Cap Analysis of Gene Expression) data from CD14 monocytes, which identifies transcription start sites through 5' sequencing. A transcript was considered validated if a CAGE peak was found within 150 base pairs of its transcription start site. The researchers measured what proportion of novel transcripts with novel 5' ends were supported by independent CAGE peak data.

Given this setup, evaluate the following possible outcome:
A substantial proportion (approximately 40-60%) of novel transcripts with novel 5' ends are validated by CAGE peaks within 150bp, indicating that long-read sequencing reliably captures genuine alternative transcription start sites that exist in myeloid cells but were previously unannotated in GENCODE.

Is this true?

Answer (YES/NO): YES